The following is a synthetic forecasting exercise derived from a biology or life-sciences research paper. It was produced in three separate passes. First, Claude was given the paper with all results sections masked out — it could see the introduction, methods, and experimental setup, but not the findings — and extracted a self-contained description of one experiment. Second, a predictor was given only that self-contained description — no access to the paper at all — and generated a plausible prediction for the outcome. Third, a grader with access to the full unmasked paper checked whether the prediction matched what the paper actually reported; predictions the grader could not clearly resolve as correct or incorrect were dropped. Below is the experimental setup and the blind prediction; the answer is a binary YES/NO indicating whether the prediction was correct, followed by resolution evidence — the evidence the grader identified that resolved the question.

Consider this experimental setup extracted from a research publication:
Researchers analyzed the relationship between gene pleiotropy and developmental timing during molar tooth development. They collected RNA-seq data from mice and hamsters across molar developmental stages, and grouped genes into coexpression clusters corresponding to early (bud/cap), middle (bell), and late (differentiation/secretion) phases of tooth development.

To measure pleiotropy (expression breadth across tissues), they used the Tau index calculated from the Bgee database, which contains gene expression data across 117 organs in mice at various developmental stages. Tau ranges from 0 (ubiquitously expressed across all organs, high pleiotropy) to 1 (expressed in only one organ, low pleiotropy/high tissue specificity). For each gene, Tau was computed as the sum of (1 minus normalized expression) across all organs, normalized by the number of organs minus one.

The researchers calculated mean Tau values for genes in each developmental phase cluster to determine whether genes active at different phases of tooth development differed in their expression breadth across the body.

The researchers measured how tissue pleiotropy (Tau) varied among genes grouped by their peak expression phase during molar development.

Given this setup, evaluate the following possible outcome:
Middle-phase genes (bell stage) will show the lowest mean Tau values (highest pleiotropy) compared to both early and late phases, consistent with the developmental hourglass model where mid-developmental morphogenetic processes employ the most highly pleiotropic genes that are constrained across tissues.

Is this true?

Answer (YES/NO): NO